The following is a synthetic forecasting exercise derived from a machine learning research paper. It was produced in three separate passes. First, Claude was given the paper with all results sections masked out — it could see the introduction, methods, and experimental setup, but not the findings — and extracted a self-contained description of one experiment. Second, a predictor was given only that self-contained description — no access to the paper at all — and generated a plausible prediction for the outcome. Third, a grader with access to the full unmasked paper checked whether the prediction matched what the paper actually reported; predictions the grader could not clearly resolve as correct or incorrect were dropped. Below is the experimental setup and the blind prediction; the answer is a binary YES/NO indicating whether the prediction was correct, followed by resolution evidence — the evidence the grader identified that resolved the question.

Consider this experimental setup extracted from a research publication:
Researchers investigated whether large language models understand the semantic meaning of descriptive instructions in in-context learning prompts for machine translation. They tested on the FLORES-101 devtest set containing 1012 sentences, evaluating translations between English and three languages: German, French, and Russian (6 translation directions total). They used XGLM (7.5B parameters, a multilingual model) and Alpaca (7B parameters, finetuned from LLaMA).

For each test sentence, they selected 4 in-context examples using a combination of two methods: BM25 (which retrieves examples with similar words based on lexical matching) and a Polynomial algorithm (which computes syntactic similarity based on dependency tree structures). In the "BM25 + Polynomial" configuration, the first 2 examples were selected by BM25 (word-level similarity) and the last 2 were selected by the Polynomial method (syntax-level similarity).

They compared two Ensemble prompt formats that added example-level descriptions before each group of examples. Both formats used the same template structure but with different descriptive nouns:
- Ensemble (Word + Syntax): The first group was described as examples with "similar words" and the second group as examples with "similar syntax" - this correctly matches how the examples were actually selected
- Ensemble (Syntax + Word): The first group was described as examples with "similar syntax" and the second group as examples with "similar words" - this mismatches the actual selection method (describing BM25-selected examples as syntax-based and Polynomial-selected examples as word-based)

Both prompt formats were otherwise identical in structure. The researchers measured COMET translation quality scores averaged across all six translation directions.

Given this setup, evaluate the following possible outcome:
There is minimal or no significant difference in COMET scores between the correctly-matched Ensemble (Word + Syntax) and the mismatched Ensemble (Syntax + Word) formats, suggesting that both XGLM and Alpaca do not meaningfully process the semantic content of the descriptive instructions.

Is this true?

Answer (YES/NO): NO